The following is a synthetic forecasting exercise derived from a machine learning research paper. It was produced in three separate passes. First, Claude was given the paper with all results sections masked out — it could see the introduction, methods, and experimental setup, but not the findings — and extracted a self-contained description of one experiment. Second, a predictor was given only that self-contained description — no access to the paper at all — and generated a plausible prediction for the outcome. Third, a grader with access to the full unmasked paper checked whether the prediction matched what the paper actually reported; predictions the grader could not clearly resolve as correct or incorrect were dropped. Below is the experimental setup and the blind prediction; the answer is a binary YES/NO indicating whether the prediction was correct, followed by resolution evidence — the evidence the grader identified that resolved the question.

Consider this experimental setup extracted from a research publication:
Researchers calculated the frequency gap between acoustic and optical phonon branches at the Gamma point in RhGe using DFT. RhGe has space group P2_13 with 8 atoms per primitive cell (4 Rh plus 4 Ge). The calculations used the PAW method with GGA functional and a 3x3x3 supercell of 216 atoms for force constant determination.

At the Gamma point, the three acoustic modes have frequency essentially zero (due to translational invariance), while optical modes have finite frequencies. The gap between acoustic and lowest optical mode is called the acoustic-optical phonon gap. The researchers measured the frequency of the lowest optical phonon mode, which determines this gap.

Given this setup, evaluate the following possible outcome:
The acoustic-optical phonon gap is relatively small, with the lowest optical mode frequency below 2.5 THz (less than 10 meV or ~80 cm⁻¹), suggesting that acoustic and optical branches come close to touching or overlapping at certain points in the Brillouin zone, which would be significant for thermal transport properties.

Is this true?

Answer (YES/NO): YES